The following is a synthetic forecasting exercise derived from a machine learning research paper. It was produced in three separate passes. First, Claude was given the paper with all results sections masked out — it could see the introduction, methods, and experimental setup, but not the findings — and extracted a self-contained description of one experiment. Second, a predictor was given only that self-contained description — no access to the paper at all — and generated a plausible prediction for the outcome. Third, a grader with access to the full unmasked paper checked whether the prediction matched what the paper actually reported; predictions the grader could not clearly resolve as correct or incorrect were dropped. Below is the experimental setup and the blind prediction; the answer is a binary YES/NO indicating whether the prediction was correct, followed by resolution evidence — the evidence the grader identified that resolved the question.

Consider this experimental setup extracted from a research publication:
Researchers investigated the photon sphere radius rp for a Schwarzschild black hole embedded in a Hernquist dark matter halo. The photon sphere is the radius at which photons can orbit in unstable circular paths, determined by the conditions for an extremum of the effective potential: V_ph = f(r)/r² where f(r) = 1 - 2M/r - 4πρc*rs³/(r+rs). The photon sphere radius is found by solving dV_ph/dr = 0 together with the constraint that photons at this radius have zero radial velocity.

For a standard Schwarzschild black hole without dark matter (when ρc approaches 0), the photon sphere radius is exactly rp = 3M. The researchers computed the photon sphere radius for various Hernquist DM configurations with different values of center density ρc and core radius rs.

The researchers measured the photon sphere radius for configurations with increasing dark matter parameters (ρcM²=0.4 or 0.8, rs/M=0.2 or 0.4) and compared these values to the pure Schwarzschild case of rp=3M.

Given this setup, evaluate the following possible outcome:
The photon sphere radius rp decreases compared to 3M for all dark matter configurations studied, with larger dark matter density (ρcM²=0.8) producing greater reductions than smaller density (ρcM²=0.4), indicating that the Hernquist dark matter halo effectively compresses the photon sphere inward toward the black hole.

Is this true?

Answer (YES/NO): NO